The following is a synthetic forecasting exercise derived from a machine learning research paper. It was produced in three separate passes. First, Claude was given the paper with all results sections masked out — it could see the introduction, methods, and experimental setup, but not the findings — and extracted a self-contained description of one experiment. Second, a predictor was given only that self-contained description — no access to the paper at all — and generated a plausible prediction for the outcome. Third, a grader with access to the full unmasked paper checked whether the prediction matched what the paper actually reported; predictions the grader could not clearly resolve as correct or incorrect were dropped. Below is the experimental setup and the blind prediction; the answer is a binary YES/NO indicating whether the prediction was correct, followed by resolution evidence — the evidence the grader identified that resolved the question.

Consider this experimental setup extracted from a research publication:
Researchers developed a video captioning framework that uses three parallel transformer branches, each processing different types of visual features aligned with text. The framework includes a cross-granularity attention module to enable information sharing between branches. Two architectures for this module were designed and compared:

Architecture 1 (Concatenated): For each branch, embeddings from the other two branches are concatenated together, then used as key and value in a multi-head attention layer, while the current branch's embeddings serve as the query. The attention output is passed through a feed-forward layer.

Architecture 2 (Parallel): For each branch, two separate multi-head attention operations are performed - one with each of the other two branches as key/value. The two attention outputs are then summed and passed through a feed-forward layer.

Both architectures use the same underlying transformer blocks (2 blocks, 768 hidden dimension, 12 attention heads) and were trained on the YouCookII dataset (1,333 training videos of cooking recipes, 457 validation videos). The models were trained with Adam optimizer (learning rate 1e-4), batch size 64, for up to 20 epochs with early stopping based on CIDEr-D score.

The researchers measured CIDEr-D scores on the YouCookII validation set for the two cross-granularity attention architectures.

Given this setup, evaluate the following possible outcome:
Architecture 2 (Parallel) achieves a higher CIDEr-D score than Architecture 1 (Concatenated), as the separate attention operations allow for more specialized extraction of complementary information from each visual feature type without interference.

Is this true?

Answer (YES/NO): YES